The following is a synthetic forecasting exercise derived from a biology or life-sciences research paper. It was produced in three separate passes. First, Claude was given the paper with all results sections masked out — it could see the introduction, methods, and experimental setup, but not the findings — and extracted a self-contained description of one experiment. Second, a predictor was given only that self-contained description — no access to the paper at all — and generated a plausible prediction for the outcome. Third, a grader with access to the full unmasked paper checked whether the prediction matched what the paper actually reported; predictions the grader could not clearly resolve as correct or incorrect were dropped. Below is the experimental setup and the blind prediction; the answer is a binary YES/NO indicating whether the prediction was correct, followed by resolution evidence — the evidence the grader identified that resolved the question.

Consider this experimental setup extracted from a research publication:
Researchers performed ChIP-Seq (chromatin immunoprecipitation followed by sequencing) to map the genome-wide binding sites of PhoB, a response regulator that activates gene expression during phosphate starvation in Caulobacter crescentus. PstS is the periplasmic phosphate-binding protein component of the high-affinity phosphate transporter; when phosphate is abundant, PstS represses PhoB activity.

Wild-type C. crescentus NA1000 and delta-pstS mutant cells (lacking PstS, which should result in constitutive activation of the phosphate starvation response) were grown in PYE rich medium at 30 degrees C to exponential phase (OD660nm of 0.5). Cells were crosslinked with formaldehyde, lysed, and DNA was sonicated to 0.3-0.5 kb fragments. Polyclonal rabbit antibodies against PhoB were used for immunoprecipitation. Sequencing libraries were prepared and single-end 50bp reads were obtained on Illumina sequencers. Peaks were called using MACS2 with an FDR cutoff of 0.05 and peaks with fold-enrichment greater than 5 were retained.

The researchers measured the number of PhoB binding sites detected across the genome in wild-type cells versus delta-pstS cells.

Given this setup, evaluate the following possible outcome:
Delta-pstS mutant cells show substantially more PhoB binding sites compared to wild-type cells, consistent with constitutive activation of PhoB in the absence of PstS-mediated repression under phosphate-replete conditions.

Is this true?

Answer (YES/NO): YES